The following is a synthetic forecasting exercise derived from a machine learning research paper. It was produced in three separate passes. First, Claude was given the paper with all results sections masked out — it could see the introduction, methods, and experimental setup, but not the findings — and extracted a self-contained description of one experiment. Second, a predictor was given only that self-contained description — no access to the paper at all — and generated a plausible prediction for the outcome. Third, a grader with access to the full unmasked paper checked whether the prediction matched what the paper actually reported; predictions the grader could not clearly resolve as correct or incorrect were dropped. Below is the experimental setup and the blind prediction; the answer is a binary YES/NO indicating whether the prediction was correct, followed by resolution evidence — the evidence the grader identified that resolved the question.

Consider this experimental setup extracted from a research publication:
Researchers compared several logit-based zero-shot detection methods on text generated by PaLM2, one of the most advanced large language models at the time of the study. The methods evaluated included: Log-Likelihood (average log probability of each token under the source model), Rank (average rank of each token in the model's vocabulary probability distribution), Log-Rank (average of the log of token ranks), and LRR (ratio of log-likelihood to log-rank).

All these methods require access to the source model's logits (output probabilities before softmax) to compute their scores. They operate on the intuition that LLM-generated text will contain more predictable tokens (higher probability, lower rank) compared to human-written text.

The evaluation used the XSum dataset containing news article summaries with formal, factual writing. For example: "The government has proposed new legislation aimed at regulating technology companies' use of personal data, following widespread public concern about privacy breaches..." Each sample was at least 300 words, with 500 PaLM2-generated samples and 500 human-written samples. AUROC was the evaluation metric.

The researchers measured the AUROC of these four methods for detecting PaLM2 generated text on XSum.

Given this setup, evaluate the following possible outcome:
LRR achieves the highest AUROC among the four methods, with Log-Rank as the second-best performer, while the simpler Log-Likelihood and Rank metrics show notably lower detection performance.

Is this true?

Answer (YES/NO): NO